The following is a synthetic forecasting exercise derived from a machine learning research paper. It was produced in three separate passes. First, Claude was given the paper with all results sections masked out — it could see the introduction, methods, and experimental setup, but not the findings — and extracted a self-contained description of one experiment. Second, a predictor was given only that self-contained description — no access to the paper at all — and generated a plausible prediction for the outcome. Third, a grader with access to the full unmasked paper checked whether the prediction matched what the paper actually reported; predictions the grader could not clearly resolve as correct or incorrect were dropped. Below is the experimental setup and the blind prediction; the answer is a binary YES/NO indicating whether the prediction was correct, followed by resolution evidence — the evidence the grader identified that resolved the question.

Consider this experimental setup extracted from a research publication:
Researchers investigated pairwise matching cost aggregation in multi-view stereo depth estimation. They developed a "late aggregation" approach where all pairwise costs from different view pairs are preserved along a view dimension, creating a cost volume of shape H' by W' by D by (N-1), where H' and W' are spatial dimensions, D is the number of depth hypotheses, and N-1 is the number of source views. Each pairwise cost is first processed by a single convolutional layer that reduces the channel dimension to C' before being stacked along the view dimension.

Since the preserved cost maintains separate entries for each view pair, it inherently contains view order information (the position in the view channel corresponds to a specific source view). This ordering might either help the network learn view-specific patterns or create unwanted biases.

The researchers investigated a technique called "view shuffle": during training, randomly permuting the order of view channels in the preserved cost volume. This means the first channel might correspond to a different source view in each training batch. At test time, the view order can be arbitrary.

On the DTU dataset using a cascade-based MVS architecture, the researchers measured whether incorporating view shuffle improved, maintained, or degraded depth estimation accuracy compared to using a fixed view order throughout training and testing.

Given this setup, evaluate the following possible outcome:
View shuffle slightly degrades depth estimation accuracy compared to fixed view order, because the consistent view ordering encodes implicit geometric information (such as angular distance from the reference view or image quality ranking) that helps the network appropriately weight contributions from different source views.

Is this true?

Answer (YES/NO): NO